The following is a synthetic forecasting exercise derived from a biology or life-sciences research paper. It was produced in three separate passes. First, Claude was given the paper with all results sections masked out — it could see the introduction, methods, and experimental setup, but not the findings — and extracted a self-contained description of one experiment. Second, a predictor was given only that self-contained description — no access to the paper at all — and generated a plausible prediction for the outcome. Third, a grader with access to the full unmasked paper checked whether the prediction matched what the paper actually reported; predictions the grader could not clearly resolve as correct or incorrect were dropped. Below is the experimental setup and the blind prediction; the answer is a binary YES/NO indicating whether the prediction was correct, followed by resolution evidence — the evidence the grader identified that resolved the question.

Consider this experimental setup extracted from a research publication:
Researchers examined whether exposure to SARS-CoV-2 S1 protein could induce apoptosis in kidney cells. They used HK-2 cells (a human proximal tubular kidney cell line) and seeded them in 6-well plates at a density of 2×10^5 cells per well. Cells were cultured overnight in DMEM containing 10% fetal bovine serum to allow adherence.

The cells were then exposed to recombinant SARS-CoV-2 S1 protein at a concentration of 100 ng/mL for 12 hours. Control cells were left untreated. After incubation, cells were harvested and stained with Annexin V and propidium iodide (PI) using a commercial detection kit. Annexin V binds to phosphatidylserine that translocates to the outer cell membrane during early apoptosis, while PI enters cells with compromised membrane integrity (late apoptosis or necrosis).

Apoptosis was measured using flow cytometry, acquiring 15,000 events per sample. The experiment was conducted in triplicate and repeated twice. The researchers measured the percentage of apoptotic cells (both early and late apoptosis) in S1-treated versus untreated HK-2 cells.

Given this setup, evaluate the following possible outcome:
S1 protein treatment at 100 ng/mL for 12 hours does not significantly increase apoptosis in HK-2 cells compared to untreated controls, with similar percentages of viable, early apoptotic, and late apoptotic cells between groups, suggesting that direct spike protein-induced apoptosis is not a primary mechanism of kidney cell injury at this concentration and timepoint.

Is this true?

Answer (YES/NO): NO